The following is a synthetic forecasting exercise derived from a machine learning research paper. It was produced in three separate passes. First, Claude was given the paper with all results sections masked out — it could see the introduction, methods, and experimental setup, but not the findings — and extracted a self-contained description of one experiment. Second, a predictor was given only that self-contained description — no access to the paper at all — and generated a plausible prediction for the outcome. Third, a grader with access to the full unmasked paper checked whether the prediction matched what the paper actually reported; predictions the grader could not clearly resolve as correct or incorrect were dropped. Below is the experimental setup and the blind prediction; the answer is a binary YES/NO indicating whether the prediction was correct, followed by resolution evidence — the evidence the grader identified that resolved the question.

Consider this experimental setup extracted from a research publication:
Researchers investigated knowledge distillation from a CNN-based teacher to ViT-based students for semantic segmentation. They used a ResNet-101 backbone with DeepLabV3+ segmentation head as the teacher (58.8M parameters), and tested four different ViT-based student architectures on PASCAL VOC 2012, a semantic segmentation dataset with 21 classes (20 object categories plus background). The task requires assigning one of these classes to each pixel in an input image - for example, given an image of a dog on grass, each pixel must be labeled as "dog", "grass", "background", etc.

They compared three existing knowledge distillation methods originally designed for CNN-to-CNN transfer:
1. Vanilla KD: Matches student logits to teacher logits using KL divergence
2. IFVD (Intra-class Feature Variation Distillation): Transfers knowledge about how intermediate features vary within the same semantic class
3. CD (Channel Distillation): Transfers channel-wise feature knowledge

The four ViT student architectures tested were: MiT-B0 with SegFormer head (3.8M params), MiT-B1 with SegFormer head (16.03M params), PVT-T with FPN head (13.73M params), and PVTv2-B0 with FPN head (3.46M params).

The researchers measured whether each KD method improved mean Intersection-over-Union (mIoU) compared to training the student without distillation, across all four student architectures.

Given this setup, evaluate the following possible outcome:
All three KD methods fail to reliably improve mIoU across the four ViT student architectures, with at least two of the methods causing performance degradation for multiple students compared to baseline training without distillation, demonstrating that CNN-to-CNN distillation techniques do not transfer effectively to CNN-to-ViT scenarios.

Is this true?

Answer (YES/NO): NO